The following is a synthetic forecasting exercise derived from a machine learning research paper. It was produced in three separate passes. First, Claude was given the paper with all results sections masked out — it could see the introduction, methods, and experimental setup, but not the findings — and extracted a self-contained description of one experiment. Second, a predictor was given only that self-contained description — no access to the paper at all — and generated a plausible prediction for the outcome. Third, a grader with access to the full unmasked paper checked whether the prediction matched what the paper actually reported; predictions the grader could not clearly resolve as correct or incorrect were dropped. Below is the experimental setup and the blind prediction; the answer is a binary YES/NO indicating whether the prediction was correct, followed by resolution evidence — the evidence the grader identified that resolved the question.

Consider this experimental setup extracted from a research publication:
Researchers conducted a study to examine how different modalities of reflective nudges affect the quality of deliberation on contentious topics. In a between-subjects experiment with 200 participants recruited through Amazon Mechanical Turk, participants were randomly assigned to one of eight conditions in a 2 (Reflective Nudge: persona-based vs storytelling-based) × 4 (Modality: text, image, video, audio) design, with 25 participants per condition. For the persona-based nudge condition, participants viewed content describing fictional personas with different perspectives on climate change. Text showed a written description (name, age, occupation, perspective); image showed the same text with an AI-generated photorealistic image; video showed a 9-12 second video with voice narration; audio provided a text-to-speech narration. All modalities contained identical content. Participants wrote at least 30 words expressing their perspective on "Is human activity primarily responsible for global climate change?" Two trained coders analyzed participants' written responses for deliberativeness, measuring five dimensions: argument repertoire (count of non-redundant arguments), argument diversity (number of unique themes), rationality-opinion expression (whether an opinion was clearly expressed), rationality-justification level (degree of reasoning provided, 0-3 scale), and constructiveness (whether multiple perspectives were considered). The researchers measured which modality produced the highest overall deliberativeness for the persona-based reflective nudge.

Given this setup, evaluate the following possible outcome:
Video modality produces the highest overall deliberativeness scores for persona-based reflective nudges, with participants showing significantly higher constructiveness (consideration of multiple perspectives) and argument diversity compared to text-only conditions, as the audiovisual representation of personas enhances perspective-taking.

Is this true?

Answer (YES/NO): NO